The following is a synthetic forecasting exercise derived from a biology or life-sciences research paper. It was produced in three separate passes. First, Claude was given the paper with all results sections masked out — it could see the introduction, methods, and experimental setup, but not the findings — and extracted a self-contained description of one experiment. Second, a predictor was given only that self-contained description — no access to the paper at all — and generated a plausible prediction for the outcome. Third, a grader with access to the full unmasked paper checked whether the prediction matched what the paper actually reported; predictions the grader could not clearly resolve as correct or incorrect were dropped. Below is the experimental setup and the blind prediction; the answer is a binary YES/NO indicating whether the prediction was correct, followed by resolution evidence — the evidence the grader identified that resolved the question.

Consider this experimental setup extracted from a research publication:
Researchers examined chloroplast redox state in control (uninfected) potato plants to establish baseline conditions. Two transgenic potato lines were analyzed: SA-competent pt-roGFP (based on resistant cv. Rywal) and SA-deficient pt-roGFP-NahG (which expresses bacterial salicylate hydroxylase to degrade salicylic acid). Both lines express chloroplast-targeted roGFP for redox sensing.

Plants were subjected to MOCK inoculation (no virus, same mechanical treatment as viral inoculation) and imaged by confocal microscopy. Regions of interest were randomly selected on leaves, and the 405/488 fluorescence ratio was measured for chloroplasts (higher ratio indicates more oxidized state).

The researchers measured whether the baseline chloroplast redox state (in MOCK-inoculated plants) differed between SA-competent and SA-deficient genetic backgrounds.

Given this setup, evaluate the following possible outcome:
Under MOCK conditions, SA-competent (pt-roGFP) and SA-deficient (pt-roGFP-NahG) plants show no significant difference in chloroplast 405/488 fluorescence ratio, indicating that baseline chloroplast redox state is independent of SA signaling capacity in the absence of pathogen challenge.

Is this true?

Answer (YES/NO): YES